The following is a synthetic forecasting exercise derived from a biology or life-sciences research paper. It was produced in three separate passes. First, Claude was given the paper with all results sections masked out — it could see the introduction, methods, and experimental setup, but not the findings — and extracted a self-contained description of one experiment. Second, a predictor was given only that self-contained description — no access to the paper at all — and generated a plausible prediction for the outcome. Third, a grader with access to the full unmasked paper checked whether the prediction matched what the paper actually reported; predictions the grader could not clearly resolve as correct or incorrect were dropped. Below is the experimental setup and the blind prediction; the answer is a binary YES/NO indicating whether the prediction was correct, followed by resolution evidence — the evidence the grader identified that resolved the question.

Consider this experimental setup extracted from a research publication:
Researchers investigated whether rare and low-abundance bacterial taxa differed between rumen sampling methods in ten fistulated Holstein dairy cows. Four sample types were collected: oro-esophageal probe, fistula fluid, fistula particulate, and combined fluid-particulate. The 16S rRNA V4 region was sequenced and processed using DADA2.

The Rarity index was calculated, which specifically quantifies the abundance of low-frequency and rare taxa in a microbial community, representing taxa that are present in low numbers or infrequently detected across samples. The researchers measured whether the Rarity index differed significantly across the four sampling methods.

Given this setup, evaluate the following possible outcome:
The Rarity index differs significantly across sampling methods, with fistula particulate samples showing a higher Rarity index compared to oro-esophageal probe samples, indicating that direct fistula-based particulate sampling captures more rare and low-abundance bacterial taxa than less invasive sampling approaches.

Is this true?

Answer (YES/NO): NO